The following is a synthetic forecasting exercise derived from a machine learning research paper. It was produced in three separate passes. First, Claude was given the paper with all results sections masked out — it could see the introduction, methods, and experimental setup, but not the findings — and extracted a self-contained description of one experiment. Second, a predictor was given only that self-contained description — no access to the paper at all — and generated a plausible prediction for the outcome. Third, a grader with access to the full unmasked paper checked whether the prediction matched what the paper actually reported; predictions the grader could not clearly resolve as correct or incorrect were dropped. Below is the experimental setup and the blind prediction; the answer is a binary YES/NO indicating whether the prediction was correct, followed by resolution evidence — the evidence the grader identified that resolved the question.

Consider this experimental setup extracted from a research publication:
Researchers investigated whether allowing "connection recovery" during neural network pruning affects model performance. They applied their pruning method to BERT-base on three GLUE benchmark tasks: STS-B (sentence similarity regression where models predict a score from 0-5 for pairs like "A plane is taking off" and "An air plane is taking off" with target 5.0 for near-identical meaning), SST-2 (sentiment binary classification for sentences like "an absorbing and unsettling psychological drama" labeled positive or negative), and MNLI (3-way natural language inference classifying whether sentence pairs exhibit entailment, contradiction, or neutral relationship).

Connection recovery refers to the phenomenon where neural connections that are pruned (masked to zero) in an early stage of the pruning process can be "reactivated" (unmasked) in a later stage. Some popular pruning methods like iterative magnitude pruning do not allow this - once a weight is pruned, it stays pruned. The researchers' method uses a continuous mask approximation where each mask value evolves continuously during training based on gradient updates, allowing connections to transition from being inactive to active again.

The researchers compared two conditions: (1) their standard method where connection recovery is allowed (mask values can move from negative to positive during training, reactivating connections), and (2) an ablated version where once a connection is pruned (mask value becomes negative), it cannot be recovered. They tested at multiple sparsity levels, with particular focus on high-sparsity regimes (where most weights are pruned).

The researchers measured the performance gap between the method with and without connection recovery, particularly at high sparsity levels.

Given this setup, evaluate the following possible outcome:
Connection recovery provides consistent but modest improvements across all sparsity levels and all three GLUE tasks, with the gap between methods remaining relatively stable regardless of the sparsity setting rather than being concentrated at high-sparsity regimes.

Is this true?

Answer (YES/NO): NO